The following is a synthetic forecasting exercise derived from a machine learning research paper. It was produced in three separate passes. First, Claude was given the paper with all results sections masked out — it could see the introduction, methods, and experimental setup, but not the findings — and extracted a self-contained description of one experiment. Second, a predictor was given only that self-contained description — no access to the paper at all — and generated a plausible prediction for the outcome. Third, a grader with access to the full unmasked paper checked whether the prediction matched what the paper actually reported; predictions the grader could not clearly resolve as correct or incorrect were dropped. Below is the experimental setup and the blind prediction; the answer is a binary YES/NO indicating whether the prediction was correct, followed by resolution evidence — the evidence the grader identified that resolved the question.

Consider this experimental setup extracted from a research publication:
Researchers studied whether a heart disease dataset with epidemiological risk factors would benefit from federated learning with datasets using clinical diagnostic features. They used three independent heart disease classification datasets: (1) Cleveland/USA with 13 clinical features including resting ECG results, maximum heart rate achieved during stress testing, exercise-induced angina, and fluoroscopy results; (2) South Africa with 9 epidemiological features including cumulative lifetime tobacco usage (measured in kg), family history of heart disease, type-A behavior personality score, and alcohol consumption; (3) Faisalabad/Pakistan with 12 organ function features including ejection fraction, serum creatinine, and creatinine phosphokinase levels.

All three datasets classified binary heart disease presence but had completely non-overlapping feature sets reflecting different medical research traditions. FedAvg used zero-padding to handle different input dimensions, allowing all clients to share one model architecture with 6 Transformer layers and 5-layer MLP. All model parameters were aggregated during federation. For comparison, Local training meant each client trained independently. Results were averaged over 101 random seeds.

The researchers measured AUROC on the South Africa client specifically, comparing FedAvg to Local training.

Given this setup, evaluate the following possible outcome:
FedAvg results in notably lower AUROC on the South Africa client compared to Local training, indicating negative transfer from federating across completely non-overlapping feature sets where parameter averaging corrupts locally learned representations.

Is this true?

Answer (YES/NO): YES